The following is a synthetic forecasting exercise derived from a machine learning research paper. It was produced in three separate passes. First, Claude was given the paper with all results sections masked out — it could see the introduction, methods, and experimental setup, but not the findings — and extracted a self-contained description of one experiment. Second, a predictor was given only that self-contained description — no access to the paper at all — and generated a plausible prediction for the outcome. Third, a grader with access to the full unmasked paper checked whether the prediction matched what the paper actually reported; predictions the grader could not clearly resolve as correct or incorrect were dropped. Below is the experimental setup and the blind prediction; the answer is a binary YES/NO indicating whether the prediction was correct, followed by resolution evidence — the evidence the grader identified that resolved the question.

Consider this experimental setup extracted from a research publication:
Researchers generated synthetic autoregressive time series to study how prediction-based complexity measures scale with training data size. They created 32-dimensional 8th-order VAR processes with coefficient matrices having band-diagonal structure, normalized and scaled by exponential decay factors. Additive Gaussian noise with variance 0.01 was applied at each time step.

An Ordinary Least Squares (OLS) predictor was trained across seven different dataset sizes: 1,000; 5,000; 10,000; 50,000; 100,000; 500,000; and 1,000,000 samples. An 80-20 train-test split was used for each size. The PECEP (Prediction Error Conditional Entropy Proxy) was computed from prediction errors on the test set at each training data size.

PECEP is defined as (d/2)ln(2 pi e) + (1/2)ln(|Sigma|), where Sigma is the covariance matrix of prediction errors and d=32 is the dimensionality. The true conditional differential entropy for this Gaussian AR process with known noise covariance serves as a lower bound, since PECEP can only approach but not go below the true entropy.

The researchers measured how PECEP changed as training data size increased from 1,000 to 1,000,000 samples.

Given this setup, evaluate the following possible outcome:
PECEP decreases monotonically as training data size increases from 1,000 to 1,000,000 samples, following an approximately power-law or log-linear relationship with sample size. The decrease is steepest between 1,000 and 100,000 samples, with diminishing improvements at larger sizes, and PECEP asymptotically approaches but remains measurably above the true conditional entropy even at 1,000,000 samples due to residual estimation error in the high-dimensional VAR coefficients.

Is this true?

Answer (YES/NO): NO